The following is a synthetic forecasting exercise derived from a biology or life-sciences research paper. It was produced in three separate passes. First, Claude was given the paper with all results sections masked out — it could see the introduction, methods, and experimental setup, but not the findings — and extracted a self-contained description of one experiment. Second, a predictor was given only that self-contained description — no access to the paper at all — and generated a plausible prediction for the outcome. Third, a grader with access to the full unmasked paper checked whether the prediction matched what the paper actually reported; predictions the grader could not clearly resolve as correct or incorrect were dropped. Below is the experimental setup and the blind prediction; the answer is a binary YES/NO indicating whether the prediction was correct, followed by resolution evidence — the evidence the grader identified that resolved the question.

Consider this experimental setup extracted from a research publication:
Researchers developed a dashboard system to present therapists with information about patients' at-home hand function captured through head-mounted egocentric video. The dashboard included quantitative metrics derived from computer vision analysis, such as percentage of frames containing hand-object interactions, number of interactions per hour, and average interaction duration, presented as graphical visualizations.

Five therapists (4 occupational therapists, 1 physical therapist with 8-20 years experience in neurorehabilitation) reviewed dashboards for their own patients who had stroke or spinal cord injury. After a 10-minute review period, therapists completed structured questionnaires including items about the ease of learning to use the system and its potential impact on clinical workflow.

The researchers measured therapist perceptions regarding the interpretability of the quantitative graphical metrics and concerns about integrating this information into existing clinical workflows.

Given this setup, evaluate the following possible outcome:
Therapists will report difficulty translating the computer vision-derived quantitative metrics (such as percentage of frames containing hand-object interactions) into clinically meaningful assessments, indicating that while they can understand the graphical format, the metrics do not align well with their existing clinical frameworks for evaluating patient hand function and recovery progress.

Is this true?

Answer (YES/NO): NO